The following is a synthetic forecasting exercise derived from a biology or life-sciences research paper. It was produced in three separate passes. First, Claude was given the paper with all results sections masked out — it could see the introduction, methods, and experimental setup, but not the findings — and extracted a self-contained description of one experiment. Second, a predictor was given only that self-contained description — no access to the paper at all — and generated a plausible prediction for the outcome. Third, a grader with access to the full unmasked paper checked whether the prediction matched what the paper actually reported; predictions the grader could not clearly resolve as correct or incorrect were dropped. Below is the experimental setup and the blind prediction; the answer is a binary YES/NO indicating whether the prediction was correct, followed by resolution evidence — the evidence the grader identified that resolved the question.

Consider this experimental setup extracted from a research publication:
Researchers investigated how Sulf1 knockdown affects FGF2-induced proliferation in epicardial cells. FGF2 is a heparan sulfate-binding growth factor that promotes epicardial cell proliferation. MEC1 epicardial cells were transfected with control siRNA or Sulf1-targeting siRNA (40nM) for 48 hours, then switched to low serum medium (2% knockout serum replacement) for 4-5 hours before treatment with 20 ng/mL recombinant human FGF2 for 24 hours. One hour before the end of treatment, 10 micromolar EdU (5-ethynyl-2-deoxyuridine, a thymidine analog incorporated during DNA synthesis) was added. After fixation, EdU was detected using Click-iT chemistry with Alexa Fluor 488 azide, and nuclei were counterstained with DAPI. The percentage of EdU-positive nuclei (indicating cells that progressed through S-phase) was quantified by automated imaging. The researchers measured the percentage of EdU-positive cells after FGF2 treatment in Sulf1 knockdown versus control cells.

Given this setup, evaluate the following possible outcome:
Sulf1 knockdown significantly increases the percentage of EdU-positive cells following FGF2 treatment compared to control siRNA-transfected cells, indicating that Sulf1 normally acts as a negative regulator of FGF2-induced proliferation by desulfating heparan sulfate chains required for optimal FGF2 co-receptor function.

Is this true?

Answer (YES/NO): YES